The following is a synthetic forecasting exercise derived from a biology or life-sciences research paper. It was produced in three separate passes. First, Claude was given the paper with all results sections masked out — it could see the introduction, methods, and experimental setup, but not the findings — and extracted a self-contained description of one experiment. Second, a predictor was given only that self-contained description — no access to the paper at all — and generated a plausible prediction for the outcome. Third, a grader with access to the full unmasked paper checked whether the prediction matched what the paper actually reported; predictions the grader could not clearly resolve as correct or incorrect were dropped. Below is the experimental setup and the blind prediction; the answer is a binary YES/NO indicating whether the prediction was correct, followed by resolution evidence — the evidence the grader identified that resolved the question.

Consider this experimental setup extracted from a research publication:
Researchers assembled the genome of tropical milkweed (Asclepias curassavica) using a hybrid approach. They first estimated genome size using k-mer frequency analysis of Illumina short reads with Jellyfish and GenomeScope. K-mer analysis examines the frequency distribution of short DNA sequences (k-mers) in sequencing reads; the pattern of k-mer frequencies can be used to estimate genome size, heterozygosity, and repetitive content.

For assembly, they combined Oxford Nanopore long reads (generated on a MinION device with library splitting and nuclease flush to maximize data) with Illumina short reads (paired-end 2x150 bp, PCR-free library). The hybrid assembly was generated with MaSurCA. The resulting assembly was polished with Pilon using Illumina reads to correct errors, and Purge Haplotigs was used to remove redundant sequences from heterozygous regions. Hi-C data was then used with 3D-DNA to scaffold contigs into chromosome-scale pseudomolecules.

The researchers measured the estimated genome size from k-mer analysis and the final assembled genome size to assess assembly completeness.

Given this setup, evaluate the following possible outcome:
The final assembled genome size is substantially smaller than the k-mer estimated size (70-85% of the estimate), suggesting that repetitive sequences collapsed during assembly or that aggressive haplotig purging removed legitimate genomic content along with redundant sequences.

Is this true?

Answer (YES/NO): NO